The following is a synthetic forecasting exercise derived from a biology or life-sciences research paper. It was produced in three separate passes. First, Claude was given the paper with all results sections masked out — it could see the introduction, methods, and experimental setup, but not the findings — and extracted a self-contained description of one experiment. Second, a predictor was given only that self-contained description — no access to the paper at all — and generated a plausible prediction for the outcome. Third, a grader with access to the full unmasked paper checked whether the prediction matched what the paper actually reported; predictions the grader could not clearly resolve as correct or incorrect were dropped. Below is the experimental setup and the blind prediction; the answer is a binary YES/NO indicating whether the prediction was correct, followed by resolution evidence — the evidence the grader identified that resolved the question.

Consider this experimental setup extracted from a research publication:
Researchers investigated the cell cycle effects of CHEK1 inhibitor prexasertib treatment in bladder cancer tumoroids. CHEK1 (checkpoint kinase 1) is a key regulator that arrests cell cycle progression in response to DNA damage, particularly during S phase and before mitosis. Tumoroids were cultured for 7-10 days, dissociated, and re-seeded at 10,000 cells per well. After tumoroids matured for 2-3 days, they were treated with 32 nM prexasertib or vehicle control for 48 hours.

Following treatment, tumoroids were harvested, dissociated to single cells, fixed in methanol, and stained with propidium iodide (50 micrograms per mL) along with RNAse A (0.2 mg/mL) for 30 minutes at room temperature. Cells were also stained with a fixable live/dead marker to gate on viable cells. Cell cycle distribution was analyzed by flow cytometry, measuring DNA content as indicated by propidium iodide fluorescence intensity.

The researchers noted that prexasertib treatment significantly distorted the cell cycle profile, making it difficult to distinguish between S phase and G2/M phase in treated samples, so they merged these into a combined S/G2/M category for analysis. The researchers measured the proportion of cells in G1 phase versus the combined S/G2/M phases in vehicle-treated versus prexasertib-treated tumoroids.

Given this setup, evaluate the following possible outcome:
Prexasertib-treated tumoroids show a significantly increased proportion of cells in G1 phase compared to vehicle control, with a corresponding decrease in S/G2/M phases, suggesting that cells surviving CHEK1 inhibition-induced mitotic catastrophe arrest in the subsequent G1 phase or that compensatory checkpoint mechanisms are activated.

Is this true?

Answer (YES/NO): NO